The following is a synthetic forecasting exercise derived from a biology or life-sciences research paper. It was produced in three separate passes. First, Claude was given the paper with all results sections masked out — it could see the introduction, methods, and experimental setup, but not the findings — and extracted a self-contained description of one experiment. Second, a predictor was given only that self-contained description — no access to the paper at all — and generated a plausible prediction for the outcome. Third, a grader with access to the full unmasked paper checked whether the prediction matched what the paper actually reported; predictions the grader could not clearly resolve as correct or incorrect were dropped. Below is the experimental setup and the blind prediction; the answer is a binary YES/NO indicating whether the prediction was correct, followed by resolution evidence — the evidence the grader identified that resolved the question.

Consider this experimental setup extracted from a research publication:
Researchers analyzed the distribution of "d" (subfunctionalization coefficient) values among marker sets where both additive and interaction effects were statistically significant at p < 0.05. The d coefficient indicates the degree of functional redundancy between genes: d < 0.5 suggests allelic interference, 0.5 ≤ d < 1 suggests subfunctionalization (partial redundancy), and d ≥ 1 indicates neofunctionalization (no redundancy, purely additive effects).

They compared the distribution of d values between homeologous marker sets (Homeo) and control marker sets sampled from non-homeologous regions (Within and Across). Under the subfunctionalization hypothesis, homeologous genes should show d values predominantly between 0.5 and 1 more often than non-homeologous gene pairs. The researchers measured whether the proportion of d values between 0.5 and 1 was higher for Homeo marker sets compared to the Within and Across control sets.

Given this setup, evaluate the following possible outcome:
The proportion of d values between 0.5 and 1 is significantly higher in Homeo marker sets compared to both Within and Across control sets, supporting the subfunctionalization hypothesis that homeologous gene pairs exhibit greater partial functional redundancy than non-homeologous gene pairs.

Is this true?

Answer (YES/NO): NO